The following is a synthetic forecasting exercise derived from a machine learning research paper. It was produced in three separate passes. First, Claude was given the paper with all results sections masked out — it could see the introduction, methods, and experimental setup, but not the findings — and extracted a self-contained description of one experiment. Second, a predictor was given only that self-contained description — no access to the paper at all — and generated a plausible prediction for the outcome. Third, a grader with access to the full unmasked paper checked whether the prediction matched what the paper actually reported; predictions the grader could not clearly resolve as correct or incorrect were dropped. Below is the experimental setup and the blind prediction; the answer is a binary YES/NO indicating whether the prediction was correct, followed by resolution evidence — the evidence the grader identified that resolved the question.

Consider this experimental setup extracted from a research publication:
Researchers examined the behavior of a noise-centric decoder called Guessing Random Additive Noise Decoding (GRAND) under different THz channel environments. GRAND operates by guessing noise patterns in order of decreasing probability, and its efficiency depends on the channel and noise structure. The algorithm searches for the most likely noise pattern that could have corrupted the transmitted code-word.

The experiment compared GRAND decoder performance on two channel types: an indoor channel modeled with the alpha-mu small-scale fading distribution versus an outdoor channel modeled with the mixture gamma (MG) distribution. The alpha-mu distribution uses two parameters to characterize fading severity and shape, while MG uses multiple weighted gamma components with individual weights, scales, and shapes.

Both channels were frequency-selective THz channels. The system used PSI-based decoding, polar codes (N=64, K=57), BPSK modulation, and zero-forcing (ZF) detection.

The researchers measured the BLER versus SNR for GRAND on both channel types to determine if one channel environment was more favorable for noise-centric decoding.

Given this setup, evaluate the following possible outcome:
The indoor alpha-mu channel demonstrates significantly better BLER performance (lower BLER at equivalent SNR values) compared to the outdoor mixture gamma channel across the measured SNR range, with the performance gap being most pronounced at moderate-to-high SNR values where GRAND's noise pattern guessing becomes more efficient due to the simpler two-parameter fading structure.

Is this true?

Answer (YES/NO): NO